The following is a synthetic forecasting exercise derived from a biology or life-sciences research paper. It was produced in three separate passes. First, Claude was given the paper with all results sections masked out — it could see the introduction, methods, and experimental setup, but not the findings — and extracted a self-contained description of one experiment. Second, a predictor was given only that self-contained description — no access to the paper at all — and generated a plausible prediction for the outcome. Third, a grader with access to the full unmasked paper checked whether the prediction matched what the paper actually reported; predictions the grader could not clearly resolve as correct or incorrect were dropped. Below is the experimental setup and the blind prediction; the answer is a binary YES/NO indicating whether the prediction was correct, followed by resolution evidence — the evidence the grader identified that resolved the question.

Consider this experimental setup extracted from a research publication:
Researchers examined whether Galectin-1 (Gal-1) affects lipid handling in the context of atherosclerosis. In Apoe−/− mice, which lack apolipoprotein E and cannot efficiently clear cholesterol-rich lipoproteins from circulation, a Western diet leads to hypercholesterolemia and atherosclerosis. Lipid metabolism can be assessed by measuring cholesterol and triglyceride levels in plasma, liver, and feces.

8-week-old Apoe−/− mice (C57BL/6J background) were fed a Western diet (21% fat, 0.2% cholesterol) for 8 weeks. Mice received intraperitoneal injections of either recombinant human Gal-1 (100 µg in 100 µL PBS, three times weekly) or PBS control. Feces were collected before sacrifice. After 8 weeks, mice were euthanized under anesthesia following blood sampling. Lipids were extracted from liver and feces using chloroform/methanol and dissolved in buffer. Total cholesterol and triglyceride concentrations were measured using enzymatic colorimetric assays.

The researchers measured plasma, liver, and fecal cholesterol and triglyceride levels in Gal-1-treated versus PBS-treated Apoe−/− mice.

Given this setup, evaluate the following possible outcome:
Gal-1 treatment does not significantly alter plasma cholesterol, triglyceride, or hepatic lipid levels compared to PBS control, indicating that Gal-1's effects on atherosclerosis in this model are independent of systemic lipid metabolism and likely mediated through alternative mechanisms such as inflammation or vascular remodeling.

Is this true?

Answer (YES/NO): NO